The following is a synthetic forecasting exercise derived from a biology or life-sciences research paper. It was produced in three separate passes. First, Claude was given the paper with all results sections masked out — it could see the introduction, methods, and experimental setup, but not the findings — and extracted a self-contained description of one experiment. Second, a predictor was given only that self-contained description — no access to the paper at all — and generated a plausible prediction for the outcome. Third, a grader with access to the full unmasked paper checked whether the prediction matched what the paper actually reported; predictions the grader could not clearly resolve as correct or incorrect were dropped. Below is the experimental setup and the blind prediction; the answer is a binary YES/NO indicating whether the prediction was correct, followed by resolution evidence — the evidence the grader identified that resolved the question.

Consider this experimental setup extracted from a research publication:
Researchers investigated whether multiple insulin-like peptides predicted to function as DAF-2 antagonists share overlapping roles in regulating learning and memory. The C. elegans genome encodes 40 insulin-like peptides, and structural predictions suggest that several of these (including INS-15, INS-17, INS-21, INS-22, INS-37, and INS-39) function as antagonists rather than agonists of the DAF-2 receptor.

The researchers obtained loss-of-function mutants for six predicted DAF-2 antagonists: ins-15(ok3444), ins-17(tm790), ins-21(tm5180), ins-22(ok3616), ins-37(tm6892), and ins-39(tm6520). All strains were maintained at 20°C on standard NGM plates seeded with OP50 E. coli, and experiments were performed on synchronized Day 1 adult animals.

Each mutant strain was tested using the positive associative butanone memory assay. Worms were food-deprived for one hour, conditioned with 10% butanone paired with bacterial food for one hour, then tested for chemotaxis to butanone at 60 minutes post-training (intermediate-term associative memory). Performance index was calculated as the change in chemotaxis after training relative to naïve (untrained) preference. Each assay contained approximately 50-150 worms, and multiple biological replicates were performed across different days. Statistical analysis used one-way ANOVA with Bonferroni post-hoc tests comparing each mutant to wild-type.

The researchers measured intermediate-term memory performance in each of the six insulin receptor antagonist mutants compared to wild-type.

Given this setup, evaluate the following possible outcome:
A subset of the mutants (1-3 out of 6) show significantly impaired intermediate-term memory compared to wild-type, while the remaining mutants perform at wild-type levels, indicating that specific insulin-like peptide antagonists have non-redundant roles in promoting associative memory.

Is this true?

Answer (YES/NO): NO